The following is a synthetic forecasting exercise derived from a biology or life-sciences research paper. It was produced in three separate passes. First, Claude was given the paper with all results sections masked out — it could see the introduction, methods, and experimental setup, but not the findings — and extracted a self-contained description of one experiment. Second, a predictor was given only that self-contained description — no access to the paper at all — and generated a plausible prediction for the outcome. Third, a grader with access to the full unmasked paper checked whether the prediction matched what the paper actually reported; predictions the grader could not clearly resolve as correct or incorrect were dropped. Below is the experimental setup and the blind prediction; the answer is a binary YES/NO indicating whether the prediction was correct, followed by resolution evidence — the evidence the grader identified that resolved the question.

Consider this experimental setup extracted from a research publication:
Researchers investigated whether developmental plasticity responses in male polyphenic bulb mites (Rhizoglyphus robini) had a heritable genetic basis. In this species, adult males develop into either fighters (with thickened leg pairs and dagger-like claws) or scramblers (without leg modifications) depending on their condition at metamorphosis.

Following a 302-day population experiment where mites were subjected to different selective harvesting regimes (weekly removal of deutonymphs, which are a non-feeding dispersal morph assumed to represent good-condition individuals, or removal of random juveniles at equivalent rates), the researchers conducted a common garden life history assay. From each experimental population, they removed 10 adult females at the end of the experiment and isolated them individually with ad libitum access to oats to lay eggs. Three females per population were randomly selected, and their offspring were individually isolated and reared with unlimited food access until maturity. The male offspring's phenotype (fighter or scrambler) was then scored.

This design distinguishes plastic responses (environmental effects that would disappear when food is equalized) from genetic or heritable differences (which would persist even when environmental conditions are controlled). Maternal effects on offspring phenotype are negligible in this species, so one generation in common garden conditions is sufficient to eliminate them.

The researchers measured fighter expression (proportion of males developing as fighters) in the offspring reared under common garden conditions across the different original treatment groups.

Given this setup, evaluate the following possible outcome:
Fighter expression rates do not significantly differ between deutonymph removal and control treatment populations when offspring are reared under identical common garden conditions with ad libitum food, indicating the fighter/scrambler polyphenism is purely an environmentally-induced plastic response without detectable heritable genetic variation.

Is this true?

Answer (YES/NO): NO